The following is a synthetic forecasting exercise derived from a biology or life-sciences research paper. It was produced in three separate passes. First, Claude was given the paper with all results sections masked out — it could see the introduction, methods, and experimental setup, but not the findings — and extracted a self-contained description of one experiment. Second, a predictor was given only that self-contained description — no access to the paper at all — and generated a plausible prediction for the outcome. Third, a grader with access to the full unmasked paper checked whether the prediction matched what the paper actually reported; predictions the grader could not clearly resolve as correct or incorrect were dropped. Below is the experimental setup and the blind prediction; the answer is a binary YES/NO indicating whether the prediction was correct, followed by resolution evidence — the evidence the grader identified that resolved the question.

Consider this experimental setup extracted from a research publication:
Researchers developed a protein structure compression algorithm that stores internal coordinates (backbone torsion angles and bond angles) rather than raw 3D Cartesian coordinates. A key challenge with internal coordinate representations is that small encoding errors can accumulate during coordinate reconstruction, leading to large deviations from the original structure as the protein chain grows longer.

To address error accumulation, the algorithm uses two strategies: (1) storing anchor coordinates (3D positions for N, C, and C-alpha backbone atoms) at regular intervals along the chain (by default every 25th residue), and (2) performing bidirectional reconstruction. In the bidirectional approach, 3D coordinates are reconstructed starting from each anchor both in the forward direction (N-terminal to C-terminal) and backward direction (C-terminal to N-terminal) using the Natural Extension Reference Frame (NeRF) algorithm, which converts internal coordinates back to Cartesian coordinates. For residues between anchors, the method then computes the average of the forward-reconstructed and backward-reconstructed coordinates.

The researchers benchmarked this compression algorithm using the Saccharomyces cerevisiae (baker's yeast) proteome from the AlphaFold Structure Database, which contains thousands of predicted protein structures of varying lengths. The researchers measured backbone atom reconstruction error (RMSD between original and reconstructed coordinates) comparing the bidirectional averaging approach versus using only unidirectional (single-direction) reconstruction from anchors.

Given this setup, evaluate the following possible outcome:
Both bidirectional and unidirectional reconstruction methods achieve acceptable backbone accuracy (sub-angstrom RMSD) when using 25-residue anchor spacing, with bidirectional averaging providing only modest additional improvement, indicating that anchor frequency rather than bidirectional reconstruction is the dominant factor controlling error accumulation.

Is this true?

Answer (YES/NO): NO